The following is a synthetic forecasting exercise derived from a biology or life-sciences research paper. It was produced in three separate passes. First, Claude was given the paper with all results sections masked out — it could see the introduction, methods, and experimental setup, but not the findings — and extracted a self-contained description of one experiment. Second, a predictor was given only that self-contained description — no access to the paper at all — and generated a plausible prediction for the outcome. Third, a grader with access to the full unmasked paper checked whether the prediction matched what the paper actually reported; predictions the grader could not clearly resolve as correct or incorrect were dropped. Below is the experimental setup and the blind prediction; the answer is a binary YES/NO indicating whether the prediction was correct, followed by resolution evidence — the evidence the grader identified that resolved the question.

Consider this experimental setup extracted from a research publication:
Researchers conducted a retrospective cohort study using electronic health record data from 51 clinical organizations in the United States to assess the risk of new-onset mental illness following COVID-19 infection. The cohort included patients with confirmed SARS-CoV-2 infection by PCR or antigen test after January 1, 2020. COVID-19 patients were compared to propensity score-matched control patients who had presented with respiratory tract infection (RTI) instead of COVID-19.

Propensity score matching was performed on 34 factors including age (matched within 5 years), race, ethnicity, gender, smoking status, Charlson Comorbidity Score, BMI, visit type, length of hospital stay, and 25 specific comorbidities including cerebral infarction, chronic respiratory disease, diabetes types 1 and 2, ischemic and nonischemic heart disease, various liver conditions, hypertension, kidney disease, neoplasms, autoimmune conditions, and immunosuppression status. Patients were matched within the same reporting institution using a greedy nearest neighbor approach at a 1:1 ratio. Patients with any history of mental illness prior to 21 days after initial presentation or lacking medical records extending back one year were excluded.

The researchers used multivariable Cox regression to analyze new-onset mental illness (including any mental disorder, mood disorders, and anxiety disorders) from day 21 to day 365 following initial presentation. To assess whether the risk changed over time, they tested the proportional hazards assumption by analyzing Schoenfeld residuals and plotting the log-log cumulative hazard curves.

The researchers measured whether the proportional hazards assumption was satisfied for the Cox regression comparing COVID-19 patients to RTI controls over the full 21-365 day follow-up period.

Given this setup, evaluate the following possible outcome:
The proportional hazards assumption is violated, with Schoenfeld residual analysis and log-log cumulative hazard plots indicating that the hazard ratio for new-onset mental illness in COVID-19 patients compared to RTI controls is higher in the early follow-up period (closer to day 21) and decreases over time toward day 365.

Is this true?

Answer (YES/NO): YES